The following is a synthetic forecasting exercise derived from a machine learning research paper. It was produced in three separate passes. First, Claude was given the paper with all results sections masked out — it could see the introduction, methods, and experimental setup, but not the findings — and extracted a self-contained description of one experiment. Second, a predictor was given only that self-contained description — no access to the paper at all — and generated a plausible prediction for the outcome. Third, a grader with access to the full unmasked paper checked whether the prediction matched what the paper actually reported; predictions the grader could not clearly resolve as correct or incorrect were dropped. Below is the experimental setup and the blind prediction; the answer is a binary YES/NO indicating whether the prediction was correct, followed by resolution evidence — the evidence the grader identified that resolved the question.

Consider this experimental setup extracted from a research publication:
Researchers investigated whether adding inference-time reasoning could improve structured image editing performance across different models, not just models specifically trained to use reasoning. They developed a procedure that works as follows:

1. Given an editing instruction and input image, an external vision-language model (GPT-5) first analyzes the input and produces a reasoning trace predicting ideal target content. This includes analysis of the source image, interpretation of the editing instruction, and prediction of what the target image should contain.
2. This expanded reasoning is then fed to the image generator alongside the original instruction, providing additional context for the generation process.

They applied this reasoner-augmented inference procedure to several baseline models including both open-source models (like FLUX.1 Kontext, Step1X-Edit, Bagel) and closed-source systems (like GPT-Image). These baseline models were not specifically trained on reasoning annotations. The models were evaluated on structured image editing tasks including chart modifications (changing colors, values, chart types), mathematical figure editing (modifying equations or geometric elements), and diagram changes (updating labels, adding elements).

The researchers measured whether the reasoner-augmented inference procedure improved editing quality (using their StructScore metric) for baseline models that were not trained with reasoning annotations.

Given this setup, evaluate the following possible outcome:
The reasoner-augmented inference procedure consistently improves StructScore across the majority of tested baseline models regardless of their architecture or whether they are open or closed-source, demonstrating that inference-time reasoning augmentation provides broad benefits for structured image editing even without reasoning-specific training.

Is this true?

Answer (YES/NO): YES